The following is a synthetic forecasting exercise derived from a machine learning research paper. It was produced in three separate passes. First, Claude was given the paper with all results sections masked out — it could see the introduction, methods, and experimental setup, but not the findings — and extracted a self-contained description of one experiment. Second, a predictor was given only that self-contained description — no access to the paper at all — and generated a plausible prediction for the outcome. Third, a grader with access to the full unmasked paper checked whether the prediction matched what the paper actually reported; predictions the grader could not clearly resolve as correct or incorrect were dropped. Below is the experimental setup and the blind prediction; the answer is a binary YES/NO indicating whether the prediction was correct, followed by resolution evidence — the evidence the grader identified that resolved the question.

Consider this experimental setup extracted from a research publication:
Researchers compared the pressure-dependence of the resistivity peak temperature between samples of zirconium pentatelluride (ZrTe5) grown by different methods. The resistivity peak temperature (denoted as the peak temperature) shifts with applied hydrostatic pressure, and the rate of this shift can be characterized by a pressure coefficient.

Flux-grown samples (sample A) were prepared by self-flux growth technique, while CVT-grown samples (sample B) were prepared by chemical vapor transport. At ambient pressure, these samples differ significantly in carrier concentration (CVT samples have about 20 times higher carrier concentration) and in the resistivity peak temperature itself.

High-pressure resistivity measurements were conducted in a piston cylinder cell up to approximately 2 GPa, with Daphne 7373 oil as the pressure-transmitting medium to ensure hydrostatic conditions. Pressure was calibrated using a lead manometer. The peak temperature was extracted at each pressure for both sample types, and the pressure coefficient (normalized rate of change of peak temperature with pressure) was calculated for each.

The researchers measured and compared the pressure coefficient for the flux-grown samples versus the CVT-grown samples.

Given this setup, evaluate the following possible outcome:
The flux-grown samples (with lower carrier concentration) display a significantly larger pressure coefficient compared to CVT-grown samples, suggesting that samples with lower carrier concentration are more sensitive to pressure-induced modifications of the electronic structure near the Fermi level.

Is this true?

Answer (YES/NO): YES